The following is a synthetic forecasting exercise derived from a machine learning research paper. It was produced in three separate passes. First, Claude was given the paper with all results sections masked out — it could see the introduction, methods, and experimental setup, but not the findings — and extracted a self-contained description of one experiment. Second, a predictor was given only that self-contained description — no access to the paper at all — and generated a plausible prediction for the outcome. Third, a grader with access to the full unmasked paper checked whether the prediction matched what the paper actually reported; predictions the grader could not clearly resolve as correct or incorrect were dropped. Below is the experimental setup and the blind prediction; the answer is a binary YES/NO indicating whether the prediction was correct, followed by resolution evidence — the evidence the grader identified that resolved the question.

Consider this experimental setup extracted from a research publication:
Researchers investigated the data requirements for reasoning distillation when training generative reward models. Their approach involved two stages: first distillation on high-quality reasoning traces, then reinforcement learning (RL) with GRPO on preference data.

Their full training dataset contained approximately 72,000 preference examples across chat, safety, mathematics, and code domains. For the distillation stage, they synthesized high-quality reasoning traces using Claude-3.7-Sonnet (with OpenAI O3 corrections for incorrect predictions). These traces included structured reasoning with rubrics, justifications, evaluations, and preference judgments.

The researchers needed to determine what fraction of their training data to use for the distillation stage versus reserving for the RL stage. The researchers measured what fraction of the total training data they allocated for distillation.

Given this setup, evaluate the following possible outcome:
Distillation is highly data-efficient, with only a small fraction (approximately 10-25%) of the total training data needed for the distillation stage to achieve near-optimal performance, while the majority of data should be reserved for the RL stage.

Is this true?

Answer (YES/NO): YES